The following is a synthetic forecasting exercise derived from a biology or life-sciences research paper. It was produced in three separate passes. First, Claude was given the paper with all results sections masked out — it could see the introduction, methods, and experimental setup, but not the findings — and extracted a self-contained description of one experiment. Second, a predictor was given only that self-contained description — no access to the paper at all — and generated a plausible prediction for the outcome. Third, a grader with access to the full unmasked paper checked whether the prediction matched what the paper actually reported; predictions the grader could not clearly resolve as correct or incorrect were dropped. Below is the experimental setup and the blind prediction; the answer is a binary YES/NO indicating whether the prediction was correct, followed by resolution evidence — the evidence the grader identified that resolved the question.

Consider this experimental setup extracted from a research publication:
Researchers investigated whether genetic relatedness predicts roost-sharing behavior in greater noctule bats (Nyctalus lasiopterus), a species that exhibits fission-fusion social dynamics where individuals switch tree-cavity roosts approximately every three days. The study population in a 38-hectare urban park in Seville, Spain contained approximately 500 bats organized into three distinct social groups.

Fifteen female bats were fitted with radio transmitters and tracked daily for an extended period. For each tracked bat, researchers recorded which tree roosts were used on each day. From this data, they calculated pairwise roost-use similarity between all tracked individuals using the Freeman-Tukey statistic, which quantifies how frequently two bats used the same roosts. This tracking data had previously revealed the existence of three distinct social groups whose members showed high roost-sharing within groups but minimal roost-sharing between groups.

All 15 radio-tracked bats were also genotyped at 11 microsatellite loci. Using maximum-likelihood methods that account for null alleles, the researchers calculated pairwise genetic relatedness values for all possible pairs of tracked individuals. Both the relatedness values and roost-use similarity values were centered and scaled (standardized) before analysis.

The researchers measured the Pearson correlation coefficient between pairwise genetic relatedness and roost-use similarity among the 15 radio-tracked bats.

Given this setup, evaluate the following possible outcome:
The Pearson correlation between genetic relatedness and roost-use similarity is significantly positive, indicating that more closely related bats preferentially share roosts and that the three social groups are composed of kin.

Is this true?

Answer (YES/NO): NO